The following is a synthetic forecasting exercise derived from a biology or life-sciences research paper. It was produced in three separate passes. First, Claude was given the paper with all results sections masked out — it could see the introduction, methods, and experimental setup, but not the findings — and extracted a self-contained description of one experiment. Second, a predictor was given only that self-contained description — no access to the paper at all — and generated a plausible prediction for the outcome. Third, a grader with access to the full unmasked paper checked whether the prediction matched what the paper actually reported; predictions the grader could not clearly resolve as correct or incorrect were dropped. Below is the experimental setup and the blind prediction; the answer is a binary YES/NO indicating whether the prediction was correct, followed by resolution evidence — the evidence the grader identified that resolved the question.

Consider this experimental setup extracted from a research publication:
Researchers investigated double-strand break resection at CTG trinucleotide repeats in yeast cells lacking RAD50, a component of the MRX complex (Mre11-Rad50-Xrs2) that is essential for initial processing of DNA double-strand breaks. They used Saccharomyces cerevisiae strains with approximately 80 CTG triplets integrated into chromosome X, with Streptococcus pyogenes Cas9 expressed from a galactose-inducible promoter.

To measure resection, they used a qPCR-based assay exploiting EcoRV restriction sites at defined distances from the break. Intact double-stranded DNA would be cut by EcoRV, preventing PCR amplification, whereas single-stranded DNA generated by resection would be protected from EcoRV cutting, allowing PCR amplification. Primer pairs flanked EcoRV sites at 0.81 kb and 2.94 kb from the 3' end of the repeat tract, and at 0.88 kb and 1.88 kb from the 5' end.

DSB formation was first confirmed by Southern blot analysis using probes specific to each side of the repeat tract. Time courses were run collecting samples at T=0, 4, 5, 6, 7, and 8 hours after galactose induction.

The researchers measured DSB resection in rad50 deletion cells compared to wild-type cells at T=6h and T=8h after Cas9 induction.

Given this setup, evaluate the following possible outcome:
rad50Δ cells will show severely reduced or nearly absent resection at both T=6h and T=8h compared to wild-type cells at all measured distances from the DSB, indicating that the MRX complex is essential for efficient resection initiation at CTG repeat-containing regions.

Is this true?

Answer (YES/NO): YES